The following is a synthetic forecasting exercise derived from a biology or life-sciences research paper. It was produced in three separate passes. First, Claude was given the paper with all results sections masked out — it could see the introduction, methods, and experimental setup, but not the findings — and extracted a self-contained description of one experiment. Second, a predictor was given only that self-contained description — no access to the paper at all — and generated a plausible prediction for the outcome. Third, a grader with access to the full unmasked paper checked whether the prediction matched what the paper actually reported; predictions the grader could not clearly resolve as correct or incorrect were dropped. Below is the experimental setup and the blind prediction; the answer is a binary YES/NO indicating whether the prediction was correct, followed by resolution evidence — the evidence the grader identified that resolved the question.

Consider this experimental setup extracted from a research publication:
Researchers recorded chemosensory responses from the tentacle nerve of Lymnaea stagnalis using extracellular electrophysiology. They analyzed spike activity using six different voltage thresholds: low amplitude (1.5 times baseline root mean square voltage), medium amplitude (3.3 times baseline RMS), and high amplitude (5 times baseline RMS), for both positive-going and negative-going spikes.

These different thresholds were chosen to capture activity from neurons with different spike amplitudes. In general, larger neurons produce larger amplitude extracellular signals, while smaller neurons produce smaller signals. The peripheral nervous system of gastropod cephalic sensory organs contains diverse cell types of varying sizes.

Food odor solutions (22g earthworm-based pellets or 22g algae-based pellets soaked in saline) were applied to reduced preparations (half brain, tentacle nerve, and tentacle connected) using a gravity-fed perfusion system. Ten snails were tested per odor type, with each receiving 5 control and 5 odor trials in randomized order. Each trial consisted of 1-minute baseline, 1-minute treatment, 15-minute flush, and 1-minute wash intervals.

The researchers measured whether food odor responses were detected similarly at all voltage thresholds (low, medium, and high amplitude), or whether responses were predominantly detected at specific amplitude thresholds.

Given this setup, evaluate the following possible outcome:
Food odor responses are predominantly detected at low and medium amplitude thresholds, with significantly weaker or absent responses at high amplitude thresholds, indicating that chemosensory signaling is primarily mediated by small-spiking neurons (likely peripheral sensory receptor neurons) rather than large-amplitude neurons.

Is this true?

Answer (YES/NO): NO